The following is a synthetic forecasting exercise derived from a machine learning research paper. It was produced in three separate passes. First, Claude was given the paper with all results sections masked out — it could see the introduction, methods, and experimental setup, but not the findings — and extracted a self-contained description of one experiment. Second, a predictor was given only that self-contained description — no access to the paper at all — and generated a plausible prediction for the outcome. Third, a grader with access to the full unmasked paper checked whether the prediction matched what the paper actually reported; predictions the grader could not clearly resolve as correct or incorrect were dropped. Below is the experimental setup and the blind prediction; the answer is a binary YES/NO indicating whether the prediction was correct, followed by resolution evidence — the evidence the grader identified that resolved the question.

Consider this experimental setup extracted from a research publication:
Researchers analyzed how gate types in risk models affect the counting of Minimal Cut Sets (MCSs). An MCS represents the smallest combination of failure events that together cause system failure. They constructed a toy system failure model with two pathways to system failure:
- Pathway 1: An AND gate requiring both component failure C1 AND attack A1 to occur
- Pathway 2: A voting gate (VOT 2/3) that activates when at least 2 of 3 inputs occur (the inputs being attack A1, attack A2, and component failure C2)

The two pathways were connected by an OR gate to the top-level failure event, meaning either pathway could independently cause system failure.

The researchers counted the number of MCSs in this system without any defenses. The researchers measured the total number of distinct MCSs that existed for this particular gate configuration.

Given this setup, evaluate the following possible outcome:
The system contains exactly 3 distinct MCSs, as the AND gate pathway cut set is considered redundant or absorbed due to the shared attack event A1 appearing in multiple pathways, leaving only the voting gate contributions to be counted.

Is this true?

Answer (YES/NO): NO